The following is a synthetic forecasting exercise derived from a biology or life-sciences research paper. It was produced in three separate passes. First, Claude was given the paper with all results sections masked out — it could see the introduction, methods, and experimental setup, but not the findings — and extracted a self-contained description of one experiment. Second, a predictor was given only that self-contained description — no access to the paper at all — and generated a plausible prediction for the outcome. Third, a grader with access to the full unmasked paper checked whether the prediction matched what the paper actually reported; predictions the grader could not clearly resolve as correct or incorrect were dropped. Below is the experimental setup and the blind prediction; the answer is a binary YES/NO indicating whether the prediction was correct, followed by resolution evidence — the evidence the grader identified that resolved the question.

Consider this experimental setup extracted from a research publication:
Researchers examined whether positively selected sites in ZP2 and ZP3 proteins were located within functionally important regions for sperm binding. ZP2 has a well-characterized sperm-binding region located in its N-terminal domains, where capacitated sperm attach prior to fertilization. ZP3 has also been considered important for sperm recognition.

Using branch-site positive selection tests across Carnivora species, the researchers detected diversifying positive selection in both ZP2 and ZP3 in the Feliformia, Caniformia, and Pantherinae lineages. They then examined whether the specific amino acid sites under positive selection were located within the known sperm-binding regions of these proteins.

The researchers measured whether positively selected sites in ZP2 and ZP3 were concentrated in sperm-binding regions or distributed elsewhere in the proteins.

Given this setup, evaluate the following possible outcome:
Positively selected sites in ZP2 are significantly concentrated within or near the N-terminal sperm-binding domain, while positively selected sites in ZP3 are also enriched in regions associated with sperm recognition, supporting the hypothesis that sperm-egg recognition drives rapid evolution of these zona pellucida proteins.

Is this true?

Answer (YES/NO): NO